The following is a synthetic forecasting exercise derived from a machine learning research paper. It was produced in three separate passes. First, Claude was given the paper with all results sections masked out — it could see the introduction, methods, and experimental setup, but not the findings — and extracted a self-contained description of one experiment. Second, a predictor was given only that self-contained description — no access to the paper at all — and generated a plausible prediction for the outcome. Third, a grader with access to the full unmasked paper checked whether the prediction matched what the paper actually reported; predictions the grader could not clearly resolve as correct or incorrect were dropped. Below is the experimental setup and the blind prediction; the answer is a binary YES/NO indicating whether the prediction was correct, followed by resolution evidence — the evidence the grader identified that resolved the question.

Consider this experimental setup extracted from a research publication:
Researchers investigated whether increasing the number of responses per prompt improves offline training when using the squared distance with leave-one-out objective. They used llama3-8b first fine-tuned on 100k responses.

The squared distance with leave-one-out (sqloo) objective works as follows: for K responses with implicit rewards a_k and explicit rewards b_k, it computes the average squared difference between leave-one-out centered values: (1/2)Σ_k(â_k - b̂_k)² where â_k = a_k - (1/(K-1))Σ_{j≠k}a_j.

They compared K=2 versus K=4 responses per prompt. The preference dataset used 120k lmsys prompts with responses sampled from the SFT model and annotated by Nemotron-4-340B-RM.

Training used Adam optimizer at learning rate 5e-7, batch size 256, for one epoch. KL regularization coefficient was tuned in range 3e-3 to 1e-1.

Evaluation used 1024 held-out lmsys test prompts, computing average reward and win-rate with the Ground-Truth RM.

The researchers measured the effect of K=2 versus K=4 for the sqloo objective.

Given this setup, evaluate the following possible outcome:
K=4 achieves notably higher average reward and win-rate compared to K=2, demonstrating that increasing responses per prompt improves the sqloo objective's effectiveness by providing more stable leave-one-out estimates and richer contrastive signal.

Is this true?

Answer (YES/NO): NO